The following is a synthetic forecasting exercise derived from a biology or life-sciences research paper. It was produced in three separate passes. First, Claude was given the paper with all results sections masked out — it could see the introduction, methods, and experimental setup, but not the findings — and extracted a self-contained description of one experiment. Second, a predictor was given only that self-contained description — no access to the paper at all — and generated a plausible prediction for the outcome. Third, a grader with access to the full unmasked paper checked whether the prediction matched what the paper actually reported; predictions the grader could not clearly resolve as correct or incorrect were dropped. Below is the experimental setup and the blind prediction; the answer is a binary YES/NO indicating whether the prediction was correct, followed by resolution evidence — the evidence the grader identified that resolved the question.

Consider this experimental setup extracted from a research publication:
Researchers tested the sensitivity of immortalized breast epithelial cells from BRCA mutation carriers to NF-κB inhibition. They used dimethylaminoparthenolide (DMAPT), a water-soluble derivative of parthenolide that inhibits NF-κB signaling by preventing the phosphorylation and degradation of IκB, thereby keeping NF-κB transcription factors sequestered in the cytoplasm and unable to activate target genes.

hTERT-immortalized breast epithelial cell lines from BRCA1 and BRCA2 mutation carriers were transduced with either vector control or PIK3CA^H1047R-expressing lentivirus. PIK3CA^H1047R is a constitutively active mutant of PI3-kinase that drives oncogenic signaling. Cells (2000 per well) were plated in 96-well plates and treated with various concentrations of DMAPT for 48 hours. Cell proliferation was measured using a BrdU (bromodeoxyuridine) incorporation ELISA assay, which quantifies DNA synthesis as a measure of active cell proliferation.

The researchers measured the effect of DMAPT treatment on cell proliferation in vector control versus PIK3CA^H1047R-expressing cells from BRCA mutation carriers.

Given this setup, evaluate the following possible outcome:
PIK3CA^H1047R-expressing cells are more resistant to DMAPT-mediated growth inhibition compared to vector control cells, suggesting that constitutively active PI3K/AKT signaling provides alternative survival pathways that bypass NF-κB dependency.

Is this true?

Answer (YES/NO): YES